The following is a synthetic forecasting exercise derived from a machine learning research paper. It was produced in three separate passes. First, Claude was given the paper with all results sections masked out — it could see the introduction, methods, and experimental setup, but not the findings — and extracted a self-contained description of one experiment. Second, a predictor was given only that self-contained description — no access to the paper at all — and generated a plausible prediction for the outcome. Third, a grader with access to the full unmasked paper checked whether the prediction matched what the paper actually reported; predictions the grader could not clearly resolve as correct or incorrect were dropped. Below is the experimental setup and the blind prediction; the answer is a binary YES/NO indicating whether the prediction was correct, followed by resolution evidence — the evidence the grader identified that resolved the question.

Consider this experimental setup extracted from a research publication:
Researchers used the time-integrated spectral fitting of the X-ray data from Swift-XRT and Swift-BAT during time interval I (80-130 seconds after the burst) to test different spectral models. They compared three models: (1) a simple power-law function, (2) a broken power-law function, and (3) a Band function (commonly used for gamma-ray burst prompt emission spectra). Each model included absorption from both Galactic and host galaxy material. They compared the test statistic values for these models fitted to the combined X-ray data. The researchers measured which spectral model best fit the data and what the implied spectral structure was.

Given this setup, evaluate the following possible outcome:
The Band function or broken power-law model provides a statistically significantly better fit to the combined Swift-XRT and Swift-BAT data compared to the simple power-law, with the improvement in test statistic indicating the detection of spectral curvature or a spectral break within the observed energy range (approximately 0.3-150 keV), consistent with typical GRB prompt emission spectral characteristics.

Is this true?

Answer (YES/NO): YES